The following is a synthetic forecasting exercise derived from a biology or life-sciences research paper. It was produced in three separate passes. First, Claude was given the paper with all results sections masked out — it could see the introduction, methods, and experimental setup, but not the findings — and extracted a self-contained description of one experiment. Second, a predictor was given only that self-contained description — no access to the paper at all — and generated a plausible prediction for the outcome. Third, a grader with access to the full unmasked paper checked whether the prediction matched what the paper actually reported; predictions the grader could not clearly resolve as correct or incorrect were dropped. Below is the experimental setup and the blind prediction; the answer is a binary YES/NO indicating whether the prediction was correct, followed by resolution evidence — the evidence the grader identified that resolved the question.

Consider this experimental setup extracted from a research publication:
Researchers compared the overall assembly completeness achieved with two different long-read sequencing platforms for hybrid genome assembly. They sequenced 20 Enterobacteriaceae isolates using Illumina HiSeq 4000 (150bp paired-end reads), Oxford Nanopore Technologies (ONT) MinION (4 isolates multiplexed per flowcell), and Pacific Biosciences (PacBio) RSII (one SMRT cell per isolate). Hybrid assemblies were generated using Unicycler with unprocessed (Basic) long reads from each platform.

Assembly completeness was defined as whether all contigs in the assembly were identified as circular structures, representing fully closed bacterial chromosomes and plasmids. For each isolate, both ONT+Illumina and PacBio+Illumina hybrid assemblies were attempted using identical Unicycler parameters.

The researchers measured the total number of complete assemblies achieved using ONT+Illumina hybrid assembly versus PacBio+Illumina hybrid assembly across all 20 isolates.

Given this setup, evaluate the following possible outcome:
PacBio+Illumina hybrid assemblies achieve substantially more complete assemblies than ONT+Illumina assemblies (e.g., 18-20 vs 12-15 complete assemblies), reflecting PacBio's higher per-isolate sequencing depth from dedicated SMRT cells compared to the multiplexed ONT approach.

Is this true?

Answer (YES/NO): NO